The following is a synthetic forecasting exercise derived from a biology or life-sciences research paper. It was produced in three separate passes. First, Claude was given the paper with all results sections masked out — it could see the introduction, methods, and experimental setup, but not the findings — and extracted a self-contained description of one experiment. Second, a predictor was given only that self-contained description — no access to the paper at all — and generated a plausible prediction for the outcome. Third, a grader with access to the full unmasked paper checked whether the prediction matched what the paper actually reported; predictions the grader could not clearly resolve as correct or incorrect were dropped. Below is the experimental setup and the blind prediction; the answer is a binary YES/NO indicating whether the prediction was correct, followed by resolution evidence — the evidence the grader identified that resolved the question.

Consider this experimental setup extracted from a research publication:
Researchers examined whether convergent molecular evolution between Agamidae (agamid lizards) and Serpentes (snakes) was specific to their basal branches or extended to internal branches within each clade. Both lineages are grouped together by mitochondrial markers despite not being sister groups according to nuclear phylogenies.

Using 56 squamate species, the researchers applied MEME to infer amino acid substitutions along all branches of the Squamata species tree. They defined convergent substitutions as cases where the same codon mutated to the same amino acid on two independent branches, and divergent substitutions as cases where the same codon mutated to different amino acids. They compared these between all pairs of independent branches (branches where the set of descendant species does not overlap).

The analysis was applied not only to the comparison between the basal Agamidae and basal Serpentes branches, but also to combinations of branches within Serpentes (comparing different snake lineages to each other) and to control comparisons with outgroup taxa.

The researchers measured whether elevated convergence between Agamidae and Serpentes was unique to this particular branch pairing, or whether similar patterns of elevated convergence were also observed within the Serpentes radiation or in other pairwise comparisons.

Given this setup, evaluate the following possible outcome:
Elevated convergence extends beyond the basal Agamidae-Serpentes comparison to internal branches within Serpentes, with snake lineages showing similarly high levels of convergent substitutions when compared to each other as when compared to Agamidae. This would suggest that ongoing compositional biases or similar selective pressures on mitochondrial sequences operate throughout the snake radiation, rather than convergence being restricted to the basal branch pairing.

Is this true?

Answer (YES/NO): NO